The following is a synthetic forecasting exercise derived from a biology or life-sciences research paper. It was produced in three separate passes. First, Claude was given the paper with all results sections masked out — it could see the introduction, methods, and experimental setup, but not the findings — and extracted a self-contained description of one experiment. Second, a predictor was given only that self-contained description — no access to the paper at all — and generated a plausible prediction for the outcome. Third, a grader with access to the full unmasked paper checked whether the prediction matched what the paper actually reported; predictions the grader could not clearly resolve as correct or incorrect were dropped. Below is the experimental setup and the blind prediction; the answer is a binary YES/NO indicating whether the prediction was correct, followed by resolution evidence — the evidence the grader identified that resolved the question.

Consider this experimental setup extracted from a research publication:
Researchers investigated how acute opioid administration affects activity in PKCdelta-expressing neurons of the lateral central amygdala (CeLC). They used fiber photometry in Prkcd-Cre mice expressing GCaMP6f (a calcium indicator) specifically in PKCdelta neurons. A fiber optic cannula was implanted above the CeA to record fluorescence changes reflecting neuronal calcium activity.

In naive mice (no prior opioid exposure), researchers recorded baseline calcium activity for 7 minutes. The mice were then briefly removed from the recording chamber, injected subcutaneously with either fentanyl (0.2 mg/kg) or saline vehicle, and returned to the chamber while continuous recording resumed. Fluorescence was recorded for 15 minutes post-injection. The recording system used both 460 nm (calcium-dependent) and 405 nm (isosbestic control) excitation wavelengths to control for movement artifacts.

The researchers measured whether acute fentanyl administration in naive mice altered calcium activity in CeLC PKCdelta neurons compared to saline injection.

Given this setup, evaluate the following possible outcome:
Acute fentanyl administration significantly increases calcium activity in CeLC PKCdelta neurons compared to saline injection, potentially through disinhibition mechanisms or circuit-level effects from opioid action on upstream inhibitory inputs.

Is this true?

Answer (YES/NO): NO